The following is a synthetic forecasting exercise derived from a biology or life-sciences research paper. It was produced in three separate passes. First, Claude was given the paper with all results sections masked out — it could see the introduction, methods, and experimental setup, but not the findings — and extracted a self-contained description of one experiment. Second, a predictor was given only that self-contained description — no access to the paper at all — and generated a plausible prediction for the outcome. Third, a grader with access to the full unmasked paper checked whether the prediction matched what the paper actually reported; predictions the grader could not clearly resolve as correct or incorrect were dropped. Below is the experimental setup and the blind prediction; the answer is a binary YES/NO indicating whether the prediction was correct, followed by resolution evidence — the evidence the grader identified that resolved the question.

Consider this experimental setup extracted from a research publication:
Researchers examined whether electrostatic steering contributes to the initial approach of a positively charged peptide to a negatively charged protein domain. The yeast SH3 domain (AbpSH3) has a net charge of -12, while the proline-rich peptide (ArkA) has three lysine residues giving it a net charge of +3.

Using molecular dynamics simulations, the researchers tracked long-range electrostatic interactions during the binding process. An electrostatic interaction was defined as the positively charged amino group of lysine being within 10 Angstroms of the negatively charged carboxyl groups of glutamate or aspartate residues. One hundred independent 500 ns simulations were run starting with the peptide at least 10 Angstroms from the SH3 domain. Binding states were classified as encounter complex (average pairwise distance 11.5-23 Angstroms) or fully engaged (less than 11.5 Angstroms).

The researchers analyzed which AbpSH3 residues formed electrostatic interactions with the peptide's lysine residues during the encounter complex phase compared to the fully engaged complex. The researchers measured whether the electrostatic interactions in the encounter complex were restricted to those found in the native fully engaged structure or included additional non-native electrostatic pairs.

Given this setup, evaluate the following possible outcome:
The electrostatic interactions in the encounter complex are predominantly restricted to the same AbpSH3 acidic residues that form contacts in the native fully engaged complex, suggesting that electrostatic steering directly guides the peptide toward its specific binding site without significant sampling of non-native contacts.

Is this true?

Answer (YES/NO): NO